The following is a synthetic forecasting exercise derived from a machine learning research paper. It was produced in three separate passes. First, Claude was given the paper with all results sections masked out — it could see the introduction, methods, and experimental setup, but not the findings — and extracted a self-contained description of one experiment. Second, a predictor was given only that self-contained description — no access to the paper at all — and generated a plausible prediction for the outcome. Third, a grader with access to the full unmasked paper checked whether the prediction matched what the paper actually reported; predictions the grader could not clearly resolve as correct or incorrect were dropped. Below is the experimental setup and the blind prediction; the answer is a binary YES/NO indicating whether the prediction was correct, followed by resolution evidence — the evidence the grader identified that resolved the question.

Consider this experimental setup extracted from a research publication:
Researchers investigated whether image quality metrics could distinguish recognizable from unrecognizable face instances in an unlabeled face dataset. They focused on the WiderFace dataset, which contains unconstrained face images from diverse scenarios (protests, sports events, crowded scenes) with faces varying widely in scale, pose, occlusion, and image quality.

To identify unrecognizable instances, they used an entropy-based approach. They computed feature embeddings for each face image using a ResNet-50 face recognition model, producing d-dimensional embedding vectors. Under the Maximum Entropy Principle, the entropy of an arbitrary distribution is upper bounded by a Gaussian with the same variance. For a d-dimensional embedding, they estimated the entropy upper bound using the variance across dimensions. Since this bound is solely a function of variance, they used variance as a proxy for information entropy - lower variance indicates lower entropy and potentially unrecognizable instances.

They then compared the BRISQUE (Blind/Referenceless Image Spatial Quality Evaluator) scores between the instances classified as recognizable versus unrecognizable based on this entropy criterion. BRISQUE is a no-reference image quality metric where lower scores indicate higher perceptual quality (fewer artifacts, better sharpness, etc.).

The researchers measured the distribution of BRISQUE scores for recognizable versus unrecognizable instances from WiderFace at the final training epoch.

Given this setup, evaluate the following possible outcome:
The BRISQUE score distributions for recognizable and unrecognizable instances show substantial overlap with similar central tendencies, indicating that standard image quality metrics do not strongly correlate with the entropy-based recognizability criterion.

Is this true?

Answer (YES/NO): NO